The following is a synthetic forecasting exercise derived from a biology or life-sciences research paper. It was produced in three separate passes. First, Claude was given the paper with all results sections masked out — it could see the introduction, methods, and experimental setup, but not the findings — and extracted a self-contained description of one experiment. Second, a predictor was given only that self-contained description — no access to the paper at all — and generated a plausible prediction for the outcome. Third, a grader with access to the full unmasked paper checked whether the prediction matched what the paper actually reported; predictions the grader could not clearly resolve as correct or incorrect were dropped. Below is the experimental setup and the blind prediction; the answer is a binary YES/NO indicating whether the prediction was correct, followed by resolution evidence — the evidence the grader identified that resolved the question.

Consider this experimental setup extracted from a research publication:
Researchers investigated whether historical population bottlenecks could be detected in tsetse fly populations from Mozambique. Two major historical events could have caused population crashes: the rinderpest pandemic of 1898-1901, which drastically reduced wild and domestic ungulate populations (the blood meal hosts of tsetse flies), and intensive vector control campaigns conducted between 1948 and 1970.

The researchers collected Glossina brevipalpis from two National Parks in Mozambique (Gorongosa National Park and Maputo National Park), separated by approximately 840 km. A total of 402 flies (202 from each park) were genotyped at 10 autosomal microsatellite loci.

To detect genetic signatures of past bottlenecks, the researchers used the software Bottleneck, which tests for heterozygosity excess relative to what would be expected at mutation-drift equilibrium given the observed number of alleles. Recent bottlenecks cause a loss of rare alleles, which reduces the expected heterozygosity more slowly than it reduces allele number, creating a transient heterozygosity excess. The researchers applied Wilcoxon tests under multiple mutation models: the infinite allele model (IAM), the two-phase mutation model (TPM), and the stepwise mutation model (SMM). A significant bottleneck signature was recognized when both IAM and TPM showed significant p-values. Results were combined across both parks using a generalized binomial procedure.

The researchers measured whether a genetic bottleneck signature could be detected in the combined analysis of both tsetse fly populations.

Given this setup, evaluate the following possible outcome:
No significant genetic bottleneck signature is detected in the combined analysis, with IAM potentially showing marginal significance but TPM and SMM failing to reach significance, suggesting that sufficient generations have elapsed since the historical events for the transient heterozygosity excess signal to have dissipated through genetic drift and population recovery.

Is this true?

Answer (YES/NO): YES